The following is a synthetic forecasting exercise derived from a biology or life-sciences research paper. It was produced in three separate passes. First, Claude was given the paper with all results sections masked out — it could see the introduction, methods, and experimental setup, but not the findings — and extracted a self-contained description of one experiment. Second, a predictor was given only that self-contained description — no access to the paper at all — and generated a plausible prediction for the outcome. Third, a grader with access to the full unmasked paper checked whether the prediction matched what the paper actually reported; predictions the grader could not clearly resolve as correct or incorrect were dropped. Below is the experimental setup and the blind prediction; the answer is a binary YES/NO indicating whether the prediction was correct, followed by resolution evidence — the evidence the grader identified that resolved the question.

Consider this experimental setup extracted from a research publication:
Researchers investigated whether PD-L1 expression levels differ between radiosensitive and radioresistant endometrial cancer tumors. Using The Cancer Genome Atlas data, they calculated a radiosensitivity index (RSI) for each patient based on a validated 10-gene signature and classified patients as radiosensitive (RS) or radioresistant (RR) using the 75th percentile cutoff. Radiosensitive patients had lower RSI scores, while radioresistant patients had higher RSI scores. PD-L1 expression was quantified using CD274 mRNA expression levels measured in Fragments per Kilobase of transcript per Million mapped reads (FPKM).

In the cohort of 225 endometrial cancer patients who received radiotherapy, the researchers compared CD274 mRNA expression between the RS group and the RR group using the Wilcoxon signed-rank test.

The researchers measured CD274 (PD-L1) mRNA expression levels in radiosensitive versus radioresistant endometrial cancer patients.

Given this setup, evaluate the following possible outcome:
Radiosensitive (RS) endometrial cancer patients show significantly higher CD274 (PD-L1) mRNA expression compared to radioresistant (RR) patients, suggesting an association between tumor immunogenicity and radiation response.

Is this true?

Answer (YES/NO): NO